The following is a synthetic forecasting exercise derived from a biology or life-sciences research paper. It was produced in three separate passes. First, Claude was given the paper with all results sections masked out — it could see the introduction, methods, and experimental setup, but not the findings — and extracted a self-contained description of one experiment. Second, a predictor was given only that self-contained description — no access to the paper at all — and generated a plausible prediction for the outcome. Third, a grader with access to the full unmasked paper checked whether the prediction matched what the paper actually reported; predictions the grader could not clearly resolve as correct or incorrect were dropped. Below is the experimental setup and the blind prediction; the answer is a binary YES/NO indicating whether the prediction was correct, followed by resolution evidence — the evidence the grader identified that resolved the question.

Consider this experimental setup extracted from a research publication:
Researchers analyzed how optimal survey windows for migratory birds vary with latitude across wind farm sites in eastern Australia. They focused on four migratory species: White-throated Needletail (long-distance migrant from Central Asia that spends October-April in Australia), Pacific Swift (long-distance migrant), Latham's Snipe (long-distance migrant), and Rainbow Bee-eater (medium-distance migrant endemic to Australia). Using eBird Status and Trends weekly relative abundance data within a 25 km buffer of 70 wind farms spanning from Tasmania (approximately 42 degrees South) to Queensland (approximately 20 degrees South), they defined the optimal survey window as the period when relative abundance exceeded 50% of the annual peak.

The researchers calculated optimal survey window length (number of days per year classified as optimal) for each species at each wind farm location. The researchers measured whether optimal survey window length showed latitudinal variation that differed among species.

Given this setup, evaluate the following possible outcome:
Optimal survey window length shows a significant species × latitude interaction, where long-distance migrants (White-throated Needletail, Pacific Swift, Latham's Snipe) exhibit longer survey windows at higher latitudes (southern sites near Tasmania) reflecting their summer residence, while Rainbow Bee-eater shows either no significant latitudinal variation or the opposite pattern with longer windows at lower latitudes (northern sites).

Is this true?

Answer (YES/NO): NO